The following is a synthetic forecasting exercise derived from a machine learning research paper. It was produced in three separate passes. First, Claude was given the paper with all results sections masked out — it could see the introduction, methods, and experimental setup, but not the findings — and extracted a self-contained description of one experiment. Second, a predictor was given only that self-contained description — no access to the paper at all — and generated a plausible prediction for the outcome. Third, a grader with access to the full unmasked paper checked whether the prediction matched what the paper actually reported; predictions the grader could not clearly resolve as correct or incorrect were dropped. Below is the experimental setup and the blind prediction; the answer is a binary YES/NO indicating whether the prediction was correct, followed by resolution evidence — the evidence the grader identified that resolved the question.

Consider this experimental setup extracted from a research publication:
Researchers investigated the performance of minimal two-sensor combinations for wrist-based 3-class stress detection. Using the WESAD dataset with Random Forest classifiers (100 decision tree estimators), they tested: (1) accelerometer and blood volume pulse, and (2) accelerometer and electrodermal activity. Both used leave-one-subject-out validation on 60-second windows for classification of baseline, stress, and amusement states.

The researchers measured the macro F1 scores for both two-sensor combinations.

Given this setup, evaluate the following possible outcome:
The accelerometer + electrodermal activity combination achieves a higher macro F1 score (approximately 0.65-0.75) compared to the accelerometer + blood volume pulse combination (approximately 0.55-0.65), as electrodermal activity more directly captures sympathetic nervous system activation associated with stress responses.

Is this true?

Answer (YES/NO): NO